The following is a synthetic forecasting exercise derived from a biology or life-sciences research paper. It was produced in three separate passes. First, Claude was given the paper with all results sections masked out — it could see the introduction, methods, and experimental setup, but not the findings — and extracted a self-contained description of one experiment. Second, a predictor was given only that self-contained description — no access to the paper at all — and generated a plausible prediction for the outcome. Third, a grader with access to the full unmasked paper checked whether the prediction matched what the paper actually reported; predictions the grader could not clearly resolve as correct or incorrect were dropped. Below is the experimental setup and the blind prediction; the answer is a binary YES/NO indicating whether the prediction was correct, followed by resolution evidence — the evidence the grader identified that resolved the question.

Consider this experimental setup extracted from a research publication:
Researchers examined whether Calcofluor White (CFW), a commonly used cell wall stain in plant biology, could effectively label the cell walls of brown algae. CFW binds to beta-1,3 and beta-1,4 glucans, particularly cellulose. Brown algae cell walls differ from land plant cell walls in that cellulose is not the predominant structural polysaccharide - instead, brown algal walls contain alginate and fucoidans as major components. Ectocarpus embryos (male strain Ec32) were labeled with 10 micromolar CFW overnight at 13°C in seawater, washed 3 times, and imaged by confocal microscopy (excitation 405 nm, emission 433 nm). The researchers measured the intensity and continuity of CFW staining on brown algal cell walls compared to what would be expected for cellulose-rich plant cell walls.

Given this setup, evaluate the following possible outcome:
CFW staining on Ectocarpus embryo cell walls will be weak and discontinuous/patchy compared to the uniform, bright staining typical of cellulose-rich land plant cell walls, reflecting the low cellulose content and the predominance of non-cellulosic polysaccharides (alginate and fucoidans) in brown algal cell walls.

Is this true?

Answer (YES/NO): NO